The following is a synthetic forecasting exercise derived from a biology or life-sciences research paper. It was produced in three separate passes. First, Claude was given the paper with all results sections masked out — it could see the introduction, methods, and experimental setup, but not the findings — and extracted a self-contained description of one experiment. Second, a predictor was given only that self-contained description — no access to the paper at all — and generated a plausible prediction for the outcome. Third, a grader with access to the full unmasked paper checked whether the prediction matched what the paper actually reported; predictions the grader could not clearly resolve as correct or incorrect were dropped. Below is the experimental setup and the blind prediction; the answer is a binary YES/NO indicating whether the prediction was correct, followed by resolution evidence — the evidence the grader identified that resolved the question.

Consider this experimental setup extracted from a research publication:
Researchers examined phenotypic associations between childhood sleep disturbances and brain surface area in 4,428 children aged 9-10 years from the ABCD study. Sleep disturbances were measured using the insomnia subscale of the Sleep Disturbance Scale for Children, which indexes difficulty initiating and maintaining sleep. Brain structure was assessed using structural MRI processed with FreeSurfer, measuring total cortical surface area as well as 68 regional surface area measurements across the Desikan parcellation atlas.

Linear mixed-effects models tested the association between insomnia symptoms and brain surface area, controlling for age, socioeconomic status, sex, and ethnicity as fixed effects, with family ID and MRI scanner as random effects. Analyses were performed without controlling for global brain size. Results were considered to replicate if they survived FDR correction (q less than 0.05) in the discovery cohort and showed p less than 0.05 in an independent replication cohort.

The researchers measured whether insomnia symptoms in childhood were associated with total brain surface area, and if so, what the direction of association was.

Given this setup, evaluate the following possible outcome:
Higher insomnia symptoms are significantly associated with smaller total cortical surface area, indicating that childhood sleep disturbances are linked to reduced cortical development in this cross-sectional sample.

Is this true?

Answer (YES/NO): YES